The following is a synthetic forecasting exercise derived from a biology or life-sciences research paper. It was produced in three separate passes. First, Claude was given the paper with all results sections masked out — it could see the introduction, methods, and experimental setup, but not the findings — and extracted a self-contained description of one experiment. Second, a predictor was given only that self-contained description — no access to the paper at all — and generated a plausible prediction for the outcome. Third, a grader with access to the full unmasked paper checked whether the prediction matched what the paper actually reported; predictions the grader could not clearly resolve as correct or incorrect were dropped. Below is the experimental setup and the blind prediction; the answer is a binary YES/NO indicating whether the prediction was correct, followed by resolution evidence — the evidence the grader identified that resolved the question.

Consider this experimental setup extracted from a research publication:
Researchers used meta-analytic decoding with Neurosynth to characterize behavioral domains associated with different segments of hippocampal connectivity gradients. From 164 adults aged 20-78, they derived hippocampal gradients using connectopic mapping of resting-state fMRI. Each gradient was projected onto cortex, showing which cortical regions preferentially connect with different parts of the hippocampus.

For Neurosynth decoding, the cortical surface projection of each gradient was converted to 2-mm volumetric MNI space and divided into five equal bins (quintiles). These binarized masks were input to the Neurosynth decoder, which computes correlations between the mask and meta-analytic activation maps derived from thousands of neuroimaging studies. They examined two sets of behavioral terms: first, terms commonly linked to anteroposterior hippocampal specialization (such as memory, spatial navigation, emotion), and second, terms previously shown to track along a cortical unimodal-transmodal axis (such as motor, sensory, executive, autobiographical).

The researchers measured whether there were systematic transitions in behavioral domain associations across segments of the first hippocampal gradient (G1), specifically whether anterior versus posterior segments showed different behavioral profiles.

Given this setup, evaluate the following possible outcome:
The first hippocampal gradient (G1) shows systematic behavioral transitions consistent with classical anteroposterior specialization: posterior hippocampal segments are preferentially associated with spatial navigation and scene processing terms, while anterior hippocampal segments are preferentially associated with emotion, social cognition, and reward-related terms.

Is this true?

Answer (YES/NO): NO